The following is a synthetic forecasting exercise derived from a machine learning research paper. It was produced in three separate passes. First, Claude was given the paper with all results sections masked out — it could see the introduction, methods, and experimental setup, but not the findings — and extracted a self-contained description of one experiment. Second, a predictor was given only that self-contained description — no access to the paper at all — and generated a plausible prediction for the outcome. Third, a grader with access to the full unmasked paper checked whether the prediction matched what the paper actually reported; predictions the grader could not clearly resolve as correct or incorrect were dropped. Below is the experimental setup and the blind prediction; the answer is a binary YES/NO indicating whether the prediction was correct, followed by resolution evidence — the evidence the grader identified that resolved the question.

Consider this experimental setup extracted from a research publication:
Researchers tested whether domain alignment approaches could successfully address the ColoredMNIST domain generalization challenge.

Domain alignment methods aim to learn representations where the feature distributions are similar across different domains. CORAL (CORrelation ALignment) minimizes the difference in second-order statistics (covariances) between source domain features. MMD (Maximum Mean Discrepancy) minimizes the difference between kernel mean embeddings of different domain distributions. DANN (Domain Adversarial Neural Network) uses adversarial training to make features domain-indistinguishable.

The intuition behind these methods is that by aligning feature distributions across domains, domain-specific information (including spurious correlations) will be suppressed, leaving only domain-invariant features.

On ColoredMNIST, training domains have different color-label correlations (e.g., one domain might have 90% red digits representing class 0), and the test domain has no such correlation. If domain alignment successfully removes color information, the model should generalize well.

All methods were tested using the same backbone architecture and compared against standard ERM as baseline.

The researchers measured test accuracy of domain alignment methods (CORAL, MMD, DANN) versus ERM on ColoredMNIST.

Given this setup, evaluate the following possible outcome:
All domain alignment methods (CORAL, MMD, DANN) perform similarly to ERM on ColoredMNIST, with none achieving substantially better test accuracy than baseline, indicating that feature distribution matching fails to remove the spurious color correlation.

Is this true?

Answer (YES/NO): YES